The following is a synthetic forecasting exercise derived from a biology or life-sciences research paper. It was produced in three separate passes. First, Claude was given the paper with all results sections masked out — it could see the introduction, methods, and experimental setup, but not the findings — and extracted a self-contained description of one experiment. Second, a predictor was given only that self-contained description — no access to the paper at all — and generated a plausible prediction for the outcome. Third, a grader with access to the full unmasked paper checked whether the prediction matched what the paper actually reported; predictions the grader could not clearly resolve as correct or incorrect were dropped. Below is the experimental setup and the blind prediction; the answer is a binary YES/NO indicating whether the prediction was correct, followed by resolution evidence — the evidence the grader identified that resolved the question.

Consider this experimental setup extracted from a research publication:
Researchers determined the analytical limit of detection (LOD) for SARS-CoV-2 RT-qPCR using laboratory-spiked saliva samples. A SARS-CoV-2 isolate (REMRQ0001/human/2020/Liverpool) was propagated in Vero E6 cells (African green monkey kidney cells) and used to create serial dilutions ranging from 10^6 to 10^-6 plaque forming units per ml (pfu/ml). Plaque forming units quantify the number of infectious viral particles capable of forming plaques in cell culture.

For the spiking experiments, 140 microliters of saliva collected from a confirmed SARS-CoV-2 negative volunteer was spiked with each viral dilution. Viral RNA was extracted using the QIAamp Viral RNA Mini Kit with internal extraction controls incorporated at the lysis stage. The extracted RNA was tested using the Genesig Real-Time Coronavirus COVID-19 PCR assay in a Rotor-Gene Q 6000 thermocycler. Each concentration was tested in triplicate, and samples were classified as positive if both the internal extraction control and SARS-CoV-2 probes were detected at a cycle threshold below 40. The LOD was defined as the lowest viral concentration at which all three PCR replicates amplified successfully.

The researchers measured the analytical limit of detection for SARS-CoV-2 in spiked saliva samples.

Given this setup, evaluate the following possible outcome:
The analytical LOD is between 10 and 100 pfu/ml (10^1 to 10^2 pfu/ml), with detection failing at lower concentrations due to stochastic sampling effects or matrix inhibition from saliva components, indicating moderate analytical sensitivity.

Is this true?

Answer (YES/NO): NO